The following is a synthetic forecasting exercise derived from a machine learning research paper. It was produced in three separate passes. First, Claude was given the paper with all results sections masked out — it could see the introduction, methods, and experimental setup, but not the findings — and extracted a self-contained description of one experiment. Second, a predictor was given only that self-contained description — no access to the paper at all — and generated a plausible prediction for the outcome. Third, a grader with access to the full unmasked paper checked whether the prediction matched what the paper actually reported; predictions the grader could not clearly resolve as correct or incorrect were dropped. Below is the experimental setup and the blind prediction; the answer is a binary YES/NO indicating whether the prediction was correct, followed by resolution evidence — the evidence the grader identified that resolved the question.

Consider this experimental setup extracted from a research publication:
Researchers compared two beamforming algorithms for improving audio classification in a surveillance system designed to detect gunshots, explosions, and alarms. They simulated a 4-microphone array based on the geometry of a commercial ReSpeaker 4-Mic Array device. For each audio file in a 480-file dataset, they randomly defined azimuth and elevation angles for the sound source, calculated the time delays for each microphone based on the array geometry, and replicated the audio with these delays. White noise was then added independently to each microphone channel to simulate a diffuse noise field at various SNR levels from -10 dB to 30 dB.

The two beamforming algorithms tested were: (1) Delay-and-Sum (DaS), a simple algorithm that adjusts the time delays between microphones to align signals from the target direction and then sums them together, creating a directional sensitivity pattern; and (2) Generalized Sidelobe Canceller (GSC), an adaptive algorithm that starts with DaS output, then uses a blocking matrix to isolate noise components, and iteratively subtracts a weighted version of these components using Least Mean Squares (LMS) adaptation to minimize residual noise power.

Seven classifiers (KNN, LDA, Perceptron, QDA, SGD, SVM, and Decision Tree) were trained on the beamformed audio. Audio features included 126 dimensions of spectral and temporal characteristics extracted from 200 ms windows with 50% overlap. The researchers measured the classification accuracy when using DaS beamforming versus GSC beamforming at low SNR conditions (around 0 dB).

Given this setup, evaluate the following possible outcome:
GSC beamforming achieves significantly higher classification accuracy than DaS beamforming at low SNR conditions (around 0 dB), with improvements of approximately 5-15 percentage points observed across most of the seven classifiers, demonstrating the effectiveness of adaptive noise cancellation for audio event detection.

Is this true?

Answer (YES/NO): NO